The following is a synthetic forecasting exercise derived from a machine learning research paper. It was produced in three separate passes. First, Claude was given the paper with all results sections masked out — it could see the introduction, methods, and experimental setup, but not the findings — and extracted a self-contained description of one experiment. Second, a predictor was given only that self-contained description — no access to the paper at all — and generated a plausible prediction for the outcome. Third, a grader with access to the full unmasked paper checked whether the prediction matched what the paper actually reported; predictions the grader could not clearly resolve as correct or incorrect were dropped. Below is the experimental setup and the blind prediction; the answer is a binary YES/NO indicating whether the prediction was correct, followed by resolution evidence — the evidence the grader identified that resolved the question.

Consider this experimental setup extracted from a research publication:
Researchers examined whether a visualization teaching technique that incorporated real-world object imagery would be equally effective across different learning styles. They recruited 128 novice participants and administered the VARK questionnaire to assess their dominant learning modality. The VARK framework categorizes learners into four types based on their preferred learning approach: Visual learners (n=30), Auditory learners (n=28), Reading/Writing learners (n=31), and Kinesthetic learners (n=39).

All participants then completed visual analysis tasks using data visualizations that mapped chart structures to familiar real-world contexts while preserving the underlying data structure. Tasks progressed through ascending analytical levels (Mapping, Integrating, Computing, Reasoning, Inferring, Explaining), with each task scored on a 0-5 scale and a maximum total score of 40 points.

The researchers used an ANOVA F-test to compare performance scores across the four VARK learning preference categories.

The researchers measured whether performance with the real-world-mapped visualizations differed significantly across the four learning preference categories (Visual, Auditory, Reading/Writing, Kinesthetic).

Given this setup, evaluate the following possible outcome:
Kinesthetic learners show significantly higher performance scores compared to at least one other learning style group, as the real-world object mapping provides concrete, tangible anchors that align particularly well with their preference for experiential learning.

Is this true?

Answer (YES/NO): NO